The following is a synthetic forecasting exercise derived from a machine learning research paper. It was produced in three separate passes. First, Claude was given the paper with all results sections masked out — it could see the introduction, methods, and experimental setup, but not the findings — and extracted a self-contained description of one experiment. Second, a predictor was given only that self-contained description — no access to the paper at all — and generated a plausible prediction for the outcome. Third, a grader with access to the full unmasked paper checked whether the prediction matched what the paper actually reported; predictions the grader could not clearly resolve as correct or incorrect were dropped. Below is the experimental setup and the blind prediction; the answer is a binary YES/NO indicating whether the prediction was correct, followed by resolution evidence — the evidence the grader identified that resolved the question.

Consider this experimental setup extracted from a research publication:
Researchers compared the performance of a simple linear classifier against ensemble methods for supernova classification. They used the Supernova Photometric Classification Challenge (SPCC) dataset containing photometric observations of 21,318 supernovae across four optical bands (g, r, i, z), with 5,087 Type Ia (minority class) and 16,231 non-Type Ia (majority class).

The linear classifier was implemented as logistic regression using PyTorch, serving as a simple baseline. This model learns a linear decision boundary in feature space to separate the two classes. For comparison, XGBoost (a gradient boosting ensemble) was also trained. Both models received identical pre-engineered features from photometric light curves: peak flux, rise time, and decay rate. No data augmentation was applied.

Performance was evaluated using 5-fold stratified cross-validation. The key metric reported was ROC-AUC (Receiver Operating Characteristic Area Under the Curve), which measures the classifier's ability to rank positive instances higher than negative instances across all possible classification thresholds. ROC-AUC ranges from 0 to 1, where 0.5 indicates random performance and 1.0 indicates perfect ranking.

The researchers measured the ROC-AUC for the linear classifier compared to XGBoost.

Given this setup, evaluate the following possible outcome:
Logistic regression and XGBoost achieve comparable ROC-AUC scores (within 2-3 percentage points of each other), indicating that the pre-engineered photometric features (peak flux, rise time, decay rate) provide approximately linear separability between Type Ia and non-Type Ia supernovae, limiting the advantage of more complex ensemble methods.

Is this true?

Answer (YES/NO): NO